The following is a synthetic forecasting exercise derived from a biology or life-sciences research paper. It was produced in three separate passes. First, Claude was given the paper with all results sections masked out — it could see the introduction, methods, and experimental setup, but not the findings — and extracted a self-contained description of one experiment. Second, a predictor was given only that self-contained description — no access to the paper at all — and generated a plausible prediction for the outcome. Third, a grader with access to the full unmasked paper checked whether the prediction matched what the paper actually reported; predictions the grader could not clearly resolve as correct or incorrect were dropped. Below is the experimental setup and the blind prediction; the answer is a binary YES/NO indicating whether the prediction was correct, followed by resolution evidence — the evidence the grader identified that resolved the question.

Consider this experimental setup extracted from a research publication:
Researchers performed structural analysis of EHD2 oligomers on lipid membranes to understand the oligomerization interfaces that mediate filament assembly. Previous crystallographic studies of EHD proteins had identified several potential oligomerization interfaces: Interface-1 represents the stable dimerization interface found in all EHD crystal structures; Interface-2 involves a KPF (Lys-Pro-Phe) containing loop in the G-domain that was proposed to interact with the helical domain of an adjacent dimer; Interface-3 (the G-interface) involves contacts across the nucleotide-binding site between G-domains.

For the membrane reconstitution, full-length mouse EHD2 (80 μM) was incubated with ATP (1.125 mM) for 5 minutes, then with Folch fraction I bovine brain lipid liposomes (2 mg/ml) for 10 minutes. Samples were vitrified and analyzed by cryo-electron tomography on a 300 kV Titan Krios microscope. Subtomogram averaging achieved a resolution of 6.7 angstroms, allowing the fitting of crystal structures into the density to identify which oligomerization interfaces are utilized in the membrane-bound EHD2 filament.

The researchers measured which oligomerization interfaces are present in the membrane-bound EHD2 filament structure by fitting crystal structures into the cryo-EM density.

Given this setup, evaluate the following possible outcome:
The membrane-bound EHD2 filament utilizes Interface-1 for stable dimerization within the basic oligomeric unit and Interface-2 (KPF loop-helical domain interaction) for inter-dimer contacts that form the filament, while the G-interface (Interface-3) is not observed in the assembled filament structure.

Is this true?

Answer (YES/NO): NO